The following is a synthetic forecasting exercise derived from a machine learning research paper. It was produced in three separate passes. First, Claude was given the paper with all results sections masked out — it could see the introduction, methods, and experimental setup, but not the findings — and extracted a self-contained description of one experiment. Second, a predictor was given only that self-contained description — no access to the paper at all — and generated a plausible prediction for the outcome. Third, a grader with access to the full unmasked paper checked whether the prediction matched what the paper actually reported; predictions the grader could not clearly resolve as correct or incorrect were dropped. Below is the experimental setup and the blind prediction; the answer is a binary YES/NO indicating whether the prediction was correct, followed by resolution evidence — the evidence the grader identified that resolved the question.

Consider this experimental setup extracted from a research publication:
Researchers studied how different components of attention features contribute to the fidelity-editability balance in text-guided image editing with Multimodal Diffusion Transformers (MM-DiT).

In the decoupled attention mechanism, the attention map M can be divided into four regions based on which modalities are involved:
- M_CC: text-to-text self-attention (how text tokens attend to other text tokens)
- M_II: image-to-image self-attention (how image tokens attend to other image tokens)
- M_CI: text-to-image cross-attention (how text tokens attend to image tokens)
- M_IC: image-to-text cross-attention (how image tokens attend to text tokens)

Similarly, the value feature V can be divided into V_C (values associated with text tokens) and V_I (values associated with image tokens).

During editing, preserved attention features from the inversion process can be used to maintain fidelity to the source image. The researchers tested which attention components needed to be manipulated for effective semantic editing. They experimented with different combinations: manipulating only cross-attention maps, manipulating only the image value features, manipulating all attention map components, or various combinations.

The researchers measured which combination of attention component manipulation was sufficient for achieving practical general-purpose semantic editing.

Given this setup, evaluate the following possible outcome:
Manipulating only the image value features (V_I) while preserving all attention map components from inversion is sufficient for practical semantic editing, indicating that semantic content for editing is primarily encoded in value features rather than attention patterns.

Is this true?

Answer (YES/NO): NO